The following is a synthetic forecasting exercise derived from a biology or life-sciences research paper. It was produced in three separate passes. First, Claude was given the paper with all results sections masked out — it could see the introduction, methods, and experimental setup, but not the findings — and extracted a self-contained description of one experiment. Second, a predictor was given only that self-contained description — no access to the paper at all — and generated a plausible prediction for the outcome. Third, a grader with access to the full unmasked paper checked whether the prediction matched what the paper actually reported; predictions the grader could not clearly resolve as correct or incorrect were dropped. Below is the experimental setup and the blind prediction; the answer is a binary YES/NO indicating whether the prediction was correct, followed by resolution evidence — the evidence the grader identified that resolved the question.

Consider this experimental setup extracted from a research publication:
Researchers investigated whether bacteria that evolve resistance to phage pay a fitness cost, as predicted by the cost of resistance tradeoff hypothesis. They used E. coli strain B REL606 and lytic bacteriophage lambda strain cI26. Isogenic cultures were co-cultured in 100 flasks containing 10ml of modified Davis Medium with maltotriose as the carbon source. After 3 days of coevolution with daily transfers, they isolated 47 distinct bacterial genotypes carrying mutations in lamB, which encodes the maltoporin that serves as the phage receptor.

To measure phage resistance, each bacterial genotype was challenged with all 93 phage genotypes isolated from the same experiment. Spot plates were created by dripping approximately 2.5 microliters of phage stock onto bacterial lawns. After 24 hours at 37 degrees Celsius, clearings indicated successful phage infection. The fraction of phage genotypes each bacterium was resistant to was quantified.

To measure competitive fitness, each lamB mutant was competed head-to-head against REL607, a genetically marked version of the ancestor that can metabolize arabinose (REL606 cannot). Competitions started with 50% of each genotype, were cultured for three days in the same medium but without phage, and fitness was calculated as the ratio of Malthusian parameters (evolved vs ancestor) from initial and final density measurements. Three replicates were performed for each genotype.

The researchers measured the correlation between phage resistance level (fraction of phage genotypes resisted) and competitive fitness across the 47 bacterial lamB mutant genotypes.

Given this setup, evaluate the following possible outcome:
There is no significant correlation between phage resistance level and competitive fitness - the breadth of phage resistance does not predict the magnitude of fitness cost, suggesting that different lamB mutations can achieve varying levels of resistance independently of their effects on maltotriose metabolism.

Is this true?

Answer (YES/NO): NO